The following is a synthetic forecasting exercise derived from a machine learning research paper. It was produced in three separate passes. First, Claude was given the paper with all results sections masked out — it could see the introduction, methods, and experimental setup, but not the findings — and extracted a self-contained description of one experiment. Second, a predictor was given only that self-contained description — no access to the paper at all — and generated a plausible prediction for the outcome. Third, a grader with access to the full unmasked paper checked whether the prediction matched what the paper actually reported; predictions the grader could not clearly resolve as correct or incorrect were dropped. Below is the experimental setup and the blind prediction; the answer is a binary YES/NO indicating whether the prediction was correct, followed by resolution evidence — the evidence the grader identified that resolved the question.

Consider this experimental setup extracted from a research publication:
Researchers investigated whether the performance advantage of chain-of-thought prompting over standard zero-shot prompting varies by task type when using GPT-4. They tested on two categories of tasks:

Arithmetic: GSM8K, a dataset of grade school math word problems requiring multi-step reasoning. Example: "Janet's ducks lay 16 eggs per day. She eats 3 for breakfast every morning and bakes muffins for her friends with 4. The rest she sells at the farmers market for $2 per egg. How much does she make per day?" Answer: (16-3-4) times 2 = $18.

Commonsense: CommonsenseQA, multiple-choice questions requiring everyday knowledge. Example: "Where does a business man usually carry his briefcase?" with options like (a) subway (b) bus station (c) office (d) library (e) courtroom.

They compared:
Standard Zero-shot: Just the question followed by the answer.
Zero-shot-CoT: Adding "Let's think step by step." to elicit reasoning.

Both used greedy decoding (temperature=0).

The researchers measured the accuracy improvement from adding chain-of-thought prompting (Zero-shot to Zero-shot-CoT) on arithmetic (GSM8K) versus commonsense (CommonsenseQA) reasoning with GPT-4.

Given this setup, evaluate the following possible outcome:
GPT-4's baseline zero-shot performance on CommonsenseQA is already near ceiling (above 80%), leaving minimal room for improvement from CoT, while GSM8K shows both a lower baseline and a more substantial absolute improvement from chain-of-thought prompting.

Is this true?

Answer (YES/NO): YES